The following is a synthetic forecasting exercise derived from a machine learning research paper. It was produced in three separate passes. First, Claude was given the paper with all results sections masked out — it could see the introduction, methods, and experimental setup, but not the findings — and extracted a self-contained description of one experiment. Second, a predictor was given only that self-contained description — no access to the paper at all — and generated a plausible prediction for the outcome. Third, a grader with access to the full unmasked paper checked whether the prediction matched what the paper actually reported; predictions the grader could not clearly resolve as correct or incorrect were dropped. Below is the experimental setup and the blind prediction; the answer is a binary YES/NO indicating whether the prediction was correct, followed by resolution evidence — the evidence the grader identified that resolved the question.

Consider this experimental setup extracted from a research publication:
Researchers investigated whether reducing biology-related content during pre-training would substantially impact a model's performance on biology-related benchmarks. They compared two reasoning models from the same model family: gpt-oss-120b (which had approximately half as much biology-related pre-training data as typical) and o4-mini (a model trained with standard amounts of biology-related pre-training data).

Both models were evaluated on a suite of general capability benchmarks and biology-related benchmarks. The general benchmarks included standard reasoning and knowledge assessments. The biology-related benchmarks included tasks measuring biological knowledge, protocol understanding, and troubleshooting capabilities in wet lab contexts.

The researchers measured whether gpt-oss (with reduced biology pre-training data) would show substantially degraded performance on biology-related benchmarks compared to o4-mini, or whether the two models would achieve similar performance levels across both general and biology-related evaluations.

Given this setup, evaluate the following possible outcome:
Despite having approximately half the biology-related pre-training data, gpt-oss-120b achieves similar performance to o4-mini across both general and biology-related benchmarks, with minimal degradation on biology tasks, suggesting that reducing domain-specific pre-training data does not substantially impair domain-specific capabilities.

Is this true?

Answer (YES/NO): YES